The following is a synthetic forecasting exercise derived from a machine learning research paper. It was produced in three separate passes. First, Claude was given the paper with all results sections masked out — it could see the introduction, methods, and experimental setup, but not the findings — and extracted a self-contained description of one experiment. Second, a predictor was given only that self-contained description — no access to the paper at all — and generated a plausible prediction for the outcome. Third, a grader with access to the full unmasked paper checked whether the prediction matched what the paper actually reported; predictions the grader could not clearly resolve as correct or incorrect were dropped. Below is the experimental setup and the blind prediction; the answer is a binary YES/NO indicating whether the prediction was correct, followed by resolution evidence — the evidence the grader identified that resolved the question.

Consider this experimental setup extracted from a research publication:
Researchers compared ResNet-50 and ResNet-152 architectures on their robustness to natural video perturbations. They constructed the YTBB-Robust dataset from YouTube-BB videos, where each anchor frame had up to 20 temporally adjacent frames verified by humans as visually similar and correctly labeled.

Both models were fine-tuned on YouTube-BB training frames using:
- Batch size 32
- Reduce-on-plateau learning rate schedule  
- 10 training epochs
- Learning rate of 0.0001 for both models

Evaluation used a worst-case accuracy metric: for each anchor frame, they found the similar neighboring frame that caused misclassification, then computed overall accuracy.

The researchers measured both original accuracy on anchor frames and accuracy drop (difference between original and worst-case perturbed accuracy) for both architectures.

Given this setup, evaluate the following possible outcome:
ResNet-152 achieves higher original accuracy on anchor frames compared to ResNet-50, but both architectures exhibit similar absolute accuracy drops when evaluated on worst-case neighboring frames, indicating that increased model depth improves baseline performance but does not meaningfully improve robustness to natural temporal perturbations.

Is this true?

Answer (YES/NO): NO